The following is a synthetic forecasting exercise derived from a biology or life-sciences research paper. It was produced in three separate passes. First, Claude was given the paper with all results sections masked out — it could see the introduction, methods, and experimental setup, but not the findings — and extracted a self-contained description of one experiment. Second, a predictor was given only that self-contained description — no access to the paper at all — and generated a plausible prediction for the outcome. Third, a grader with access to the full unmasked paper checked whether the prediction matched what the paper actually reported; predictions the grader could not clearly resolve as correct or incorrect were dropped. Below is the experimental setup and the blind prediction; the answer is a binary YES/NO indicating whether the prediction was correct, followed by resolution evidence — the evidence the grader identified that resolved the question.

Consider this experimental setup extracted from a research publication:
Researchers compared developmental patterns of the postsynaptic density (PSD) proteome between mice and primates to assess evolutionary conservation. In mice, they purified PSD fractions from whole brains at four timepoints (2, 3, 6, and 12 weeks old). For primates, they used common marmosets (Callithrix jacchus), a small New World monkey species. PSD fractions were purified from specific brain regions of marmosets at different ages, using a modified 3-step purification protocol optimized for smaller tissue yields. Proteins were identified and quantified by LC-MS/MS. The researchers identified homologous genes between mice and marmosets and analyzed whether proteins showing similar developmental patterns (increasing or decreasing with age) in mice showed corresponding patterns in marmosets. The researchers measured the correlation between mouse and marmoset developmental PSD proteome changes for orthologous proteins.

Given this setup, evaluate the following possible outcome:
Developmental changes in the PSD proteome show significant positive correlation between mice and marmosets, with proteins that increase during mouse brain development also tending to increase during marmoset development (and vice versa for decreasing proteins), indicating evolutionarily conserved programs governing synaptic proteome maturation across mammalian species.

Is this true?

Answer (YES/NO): NO